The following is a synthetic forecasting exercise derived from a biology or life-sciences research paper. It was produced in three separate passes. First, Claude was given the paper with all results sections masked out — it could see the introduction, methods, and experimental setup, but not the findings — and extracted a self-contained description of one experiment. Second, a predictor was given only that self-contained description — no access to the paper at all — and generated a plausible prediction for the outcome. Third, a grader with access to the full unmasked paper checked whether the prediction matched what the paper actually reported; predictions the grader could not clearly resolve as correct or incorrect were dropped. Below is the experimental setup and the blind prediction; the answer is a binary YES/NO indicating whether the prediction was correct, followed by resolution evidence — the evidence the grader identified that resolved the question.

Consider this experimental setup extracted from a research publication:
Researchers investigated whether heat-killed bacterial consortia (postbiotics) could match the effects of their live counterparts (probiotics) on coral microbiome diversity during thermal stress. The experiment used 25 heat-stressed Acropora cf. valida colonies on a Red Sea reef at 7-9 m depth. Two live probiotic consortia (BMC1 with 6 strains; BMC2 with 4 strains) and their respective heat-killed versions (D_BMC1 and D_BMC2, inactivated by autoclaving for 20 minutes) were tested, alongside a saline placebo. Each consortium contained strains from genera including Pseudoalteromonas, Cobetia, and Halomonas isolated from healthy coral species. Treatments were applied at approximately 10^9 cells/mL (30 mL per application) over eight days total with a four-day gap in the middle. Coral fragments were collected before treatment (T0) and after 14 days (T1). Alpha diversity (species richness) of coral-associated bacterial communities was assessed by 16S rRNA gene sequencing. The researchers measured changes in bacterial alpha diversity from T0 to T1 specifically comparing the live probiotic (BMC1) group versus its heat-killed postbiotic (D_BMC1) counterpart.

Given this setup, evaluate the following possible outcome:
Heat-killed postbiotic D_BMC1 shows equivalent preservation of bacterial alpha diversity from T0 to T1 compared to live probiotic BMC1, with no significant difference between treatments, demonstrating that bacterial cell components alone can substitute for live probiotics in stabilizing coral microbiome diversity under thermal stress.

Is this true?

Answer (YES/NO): NO